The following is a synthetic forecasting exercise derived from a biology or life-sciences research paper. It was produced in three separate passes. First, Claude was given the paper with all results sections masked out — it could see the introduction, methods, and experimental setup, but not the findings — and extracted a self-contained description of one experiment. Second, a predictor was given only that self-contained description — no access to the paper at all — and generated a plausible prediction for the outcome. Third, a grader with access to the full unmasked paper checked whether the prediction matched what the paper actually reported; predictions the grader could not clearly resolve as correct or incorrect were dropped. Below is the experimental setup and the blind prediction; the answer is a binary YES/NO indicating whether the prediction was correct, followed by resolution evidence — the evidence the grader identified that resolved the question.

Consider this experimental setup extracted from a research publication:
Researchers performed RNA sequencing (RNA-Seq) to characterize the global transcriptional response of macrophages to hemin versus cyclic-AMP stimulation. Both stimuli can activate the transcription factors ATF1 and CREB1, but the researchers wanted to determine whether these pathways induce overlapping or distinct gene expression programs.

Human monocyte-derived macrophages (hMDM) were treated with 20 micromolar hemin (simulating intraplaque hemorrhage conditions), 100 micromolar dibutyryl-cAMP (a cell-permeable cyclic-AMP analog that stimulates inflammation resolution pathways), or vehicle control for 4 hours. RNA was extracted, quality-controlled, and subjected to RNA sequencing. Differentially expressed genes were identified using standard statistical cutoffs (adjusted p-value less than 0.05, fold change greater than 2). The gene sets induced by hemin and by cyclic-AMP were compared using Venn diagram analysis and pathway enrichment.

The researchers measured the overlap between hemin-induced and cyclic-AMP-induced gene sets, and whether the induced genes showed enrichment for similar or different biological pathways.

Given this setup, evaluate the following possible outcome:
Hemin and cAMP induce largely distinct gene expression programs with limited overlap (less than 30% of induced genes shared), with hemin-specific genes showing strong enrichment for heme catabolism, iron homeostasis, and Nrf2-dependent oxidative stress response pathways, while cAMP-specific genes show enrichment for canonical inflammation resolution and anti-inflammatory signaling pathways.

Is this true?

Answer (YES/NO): YES